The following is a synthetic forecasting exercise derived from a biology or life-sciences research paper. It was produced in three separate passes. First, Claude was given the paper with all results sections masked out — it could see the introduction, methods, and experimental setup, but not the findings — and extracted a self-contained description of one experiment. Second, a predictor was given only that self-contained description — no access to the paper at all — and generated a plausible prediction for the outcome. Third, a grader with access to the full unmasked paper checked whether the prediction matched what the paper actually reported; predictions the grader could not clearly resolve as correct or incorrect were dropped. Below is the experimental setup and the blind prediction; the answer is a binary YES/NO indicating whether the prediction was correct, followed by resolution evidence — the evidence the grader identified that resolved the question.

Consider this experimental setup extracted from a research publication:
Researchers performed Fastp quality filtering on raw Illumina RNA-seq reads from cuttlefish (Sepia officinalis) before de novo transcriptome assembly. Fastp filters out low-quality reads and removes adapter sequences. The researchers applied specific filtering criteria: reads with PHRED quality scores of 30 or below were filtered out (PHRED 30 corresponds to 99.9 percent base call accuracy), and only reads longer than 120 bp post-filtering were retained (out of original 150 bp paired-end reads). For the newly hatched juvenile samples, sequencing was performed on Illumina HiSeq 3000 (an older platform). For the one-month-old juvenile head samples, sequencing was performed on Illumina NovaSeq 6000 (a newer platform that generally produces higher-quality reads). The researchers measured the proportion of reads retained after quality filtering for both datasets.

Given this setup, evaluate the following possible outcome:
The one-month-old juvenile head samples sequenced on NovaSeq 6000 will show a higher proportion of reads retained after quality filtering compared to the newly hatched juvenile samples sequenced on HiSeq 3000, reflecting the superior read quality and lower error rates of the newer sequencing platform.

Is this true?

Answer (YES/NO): YES